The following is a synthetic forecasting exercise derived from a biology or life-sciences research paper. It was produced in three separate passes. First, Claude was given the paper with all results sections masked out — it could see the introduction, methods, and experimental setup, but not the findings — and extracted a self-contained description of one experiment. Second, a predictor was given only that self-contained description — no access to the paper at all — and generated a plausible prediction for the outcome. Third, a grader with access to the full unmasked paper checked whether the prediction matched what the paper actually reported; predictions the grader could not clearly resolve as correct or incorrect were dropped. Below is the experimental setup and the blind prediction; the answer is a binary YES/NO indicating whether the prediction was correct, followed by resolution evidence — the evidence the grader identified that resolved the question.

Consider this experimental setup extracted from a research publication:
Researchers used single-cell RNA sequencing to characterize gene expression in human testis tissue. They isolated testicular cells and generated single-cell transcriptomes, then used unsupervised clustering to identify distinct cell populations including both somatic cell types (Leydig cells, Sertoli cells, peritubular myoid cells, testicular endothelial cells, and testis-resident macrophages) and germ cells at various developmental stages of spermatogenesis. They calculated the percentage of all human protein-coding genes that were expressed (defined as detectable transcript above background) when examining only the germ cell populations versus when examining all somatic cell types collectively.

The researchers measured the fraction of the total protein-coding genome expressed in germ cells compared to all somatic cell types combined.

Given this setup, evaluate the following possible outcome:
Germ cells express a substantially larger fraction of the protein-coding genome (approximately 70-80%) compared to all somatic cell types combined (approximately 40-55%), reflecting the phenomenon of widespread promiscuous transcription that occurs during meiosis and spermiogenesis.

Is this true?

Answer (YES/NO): NO